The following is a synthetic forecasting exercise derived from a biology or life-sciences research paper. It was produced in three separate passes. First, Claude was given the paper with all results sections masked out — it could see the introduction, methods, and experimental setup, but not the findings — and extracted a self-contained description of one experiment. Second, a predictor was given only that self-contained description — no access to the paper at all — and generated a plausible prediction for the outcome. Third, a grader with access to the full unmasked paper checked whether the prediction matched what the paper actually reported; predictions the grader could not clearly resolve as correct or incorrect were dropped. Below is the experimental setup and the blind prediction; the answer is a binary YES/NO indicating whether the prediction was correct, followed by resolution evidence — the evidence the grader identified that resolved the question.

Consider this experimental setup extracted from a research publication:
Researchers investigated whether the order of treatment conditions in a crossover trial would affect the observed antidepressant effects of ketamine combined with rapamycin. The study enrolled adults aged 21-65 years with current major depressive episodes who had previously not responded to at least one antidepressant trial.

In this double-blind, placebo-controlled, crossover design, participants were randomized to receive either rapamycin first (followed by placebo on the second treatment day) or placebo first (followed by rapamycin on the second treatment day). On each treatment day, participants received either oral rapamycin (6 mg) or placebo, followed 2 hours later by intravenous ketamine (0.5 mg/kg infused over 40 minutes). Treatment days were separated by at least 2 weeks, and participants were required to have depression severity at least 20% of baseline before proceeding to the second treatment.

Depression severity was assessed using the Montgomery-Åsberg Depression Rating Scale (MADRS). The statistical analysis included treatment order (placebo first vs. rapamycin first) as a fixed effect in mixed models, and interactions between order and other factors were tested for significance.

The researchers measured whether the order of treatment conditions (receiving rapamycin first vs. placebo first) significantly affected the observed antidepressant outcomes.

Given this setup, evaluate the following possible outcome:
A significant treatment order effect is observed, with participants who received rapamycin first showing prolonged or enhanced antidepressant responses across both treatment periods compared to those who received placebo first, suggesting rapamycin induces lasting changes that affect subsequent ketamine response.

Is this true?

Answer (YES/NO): NO